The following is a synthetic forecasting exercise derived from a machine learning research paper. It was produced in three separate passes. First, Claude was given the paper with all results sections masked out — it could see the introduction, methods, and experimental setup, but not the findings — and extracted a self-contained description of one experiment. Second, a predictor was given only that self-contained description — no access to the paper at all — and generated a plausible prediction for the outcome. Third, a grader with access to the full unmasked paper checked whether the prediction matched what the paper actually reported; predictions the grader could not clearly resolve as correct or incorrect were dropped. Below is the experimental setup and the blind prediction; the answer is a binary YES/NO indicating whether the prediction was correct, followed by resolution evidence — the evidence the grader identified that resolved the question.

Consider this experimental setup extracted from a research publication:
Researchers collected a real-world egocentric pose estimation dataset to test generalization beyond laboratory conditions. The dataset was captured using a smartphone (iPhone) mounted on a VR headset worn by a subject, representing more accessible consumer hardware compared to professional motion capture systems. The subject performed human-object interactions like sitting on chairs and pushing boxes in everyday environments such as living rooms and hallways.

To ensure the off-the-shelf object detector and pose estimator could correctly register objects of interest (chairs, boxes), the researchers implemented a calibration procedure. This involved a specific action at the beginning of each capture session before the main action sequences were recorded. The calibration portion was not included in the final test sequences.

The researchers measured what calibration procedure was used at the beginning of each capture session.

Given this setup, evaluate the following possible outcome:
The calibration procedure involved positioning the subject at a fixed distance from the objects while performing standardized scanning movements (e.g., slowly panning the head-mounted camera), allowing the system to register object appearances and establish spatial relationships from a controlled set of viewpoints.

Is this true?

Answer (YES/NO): NO